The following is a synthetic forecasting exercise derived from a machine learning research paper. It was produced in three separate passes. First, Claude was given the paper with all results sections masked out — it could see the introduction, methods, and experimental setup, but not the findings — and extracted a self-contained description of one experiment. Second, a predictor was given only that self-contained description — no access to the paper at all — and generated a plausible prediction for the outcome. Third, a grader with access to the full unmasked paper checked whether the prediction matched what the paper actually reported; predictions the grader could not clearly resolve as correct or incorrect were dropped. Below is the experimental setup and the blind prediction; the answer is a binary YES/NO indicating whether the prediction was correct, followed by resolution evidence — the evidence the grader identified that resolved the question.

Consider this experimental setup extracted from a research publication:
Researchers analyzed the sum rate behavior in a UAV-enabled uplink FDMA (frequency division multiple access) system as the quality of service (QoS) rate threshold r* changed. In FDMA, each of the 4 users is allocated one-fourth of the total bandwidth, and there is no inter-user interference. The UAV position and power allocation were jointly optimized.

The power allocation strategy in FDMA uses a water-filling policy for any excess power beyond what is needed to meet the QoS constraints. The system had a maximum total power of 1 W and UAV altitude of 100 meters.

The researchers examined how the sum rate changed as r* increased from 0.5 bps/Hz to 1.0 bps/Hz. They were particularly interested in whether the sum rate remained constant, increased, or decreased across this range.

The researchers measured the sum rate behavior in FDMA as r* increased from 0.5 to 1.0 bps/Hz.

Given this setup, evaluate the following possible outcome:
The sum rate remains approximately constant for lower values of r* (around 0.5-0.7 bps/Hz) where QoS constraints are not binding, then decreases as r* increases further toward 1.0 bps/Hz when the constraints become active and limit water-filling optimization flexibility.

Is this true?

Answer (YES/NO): YES